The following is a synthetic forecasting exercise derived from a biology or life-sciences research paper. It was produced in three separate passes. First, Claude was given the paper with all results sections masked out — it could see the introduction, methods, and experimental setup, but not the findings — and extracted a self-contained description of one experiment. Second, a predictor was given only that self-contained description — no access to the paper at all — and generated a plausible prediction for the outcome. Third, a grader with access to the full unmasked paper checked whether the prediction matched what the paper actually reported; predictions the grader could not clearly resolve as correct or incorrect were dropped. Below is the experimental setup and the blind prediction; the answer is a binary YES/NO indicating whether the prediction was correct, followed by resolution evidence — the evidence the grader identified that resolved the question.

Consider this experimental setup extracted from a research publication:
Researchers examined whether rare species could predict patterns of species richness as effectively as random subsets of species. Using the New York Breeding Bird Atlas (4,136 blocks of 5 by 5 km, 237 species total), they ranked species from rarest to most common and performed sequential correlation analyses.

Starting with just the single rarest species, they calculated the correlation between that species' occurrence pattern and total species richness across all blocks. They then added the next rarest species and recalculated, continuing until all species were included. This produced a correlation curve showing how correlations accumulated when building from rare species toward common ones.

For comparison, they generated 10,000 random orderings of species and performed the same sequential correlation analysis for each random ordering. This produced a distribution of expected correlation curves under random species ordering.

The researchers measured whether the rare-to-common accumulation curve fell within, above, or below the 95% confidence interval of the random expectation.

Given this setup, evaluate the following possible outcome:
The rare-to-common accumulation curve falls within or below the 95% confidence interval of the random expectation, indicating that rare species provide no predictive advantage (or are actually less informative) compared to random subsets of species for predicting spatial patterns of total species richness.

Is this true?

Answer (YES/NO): YES